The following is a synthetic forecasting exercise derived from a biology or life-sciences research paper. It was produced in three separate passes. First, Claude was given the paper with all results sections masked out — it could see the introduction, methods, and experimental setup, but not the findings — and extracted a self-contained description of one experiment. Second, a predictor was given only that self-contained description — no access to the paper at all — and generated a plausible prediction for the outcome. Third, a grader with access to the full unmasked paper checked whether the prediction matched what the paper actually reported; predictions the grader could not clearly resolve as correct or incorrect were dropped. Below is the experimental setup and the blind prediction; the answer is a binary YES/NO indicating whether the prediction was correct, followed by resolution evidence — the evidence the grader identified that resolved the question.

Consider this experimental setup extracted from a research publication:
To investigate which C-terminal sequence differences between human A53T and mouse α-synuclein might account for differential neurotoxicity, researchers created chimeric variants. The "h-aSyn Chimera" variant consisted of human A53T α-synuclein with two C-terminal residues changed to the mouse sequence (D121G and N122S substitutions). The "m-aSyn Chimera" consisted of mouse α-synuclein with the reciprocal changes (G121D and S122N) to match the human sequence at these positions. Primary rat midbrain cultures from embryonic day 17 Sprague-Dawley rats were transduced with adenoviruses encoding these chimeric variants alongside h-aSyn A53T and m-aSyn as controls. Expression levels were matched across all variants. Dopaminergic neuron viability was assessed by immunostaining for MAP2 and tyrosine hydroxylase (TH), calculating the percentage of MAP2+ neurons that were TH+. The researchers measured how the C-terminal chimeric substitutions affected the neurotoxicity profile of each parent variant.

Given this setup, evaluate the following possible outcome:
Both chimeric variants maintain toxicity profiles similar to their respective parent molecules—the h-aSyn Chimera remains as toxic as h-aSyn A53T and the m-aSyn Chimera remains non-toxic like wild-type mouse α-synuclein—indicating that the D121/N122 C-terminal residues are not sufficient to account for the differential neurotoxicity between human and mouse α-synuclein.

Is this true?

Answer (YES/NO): NO